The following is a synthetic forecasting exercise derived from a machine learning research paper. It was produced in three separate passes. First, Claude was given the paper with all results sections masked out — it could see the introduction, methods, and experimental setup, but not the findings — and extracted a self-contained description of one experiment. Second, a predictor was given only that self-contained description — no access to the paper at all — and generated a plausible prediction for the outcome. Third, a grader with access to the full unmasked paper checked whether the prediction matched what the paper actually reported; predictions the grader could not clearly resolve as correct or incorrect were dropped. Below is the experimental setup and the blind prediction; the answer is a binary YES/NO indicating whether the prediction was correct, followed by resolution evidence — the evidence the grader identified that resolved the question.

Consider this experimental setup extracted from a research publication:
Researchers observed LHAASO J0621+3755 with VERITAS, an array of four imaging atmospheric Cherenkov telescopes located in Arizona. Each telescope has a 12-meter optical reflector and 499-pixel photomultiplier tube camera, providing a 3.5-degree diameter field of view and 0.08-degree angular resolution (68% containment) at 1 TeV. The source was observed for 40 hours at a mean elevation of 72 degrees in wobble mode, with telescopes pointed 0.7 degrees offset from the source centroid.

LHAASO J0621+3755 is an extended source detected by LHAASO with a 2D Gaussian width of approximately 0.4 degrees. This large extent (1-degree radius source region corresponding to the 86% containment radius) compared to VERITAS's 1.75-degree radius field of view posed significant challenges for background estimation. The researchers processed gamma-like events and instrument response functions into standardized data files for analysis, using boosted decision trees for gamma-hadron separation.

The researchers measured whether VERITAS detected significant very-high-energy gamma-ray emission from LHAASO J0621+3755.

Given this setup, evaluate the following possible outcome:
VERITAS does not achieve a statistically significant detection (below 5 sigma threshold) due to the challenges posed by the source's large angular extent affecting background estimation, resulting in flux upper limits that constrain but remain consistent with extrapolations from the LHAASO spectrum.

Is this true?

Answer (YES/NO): NO